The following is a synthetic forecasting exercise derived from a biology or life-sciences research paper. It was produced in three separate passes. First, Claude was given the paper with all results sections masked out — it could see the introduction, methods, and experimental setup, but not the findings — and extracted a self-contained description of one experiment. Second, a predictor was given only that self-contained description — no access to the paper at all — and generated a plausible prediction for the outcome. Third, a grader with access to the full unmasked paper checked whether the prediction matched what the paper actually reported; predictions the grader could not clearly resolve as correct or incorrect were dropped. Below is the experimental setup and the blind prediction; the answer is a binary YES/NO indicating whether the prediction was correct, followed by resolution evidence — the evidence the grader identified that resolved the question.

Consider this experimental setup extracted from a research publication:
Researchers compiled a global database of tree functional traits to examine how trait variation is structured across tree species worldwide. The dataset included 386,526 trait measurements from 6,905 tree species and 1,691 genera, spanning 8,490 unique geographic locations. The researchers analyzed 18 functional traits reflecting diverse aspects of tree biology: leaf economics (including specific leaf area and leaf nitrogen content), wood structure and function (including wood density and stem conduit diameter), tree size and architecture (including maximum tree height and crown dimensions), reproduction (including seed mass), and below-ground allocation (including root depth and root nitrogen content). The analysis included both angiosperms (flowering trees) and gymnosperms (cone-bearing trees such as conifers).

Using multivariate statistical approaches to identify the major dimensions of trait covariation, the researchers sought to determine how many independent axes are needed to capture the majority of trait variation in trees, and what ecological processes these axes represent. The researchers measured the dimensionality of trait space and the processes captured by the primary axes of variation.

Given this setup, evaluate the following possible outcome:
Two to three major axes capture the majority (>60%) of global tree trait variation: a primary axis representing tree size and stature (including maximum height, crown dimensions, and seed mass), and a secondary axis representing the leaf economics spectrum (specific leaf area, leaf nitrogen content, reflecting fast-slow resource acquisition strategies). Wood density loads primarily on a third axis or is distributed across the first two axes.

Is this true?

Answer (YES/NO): NO